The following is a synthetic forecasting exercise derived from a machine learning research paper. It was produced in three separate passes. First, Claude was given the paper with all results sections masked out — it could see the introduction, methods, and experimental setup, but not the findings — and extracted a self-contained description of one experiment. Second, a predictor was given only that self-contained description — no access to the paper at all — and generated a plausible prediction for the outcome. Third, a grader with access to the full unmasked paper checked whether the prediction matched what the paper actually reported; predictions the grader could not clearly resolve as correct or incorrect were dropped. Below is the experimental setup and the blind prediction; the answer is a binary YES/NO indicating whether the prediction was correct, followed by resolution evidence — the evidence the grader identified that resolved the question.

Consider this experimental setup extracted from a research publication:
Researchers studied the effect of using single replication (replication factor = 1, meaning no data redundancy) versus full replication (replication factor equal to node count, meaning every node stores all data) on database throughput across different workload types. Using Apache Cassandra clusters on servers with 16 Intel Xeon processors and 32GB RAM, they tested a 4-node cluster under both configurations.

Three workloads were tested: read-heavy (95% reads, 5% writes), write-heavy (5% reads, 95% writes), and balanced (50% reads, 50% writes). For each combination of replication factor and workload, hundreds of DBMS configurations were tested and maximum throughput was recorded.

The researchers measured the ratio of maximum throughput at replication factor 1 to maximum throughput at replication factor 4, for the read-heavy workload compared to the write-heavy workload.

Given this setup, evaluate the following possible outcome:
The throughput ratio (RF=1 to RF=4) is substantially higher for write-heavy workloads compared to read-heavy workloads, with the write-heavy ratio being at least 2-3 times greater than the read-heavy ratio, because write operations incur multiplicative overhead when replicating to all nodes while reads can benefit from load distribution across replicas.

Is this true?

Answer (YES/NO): NO